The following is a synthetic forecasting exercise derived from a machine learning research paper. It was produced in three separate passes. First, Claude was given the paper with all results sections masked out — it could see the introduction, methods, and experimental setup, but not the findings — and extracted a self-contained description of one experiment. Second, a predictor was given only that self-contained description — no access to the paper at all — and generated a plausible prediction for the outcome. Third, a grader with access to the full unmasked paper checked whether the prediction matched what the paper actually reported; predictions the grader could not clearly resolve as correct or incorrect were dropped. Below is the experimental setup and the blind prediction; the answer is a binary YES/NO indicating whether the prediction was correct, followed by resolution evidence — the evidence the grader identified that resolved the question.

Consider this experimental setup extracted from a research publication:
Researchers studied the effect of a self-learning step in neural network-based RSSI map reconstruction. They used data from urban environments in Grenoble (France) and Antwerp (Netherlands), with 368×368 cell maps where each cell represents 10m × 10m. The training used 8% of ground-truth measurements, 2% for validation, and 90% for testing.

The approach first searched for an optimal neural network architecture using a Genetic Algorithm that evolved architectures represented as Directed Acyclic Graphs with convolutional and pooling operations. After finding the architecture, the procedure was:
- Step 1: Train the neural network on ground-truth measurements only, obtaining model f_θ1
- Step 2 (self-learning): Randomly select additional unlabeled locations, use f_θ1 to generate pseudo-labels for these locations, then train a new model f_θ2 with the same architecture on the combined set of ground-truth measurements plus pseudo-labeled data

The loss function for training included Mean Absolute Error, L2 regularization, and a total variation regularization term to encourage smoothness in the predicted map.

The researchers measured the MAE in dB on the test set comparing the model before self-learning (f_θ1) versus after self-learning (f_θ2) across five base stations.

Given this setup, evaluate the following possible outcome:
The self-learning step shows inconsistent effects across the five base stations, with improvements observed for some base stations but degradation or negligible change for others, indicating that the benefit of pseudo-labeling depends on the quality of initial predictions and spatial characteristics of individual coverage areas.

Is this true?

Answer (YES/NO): NO